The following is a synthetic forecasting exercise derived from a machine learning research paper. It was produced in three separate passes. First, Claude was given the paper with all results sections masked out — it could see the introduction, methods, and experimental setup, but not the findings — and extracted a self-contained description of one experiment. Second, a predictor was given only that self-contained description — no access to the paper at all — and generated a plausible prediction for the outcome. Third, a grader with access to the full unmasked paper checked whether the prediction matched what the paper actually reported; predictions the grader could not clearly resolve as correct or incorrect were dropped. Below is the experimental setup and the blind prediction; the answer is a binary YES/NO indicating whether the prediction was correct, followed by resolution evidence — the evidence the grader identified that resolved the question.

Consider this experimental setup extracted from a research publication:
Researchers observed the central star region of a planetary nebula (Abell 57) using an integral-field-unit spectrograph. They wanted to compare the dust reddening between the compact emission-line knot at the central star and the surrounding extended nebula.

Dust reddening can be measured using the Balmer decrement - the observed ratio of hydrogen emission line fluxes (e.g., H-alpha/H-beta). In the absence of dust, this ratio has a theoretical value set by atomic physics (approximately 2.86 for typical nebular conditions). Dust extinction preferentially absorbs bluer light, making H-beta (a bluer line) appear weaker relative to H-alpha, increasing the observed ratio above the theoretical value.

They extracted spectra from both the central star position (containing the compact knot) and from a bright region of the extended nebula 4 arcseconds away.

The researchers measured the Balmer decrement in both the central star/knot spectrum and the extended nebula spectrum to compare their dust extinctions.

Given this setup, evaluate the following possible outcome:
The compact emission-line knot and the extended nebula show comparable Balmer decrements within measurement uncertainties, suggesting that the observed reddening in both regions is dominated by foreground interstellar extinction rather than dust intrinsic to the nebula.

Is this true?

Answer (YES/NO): NO